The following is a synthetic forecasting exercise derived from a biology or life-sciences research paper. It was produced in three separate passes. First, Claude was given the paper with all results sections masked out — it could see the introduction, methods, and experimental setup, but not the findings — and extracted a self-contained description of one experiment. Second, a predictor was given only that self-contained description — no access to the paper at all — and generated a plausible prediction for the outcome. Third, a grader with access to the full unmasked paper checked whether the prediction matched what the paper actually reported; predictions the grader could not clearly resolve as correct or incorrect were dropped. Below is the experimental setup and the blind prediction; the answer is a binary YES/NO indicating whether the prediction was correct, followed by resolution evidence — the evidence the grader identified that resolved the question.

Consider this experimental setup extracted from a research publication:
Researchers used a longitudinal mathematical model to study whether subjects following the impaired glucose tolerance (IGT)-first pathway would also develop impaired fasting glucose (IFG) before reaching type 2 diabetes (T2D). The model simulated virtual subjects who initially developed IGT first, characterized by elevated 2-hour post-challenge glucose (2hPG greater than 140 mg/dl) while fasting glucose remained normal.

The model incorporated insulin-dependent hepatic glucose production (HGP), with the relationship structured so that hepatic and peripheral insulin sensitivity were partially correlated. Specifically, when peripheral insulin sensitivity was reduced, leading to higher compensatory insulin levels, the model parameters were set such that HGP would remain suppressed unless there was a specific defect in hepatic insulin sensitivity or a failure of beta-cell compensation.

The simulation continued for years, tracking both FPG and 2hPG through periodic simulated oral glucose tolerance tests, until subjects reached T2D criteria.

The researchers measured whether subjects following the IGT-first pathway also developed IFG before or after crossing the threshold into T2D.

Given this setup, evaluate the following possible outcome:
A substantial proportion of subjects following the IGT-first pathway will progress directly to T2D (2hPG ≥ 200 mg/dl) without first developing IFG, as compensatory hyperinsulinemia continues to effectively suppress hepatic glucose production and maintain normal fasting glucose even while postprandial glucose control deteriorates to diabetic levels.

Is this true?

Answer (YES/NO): NO